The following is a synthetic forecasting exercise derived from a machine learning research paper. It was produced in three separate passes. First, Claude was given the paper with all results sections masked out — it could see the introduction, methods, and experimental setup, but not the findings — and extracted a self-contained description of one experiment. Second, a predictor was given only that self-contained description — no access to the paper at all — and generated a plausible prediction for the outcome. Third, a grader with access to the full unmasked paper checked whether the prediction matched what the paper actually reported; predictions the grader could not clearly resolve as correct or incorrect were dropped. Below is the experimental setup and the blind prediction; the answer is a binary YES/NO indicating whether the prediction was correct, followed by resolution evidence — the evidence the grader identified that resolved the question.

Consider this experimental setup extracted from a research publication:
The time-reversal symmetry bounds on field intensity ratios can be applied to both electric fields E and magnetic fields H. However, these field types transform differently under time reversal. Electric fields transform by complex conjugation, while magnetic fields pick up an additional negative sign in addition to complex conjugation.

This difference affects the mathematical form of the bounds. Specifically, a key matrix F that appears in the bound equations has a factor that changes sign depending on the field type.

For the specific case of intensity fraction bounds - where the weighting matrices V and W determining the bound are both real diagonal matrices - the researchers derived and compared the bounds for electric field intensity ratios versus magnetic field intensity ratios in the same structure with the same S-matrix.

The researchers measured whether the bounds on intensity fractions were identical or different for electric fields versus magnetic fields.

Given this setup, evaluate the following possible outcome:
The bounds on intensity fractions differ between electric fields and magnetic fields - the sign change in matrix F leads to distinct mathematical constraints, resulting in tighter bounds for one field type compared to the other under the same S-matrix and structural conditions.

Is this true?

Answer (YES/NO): NO